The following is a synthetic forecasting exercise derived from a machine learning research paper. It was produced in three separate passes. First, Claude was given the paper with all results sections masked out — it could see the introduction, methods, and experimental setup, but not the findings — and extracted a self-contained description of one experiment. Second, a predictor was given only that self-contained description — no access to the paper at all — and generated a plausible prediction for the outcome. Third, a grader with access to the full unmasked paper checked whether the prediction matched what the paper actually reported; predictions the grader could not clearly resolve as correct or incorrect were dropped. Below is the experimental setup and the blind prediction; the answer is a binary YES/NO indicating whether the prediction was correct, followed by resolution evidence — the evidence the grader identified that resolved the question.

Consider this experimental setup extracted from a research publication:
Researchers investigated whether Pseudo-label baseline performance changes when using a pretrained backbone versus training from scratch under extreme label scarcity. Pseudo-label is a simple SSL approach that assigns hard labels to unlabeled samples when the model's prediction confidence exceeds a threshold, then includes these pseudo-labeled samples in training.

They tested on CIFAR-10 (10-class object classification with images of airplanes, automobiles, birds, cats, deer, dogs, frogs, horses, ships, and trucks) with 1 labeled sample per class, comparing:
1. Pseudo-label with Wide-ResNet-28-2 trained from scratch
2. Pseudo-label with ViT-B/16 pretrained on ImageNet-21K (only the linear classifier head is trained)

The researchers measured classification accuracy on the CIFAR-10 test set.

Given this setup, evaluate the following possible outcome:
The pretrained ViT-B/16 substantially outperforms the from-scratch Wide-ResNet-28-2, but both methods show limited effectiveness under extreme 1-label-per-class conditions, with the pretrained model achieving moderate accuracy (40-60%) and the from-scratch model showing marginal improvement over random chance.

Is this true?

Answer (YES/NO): NO